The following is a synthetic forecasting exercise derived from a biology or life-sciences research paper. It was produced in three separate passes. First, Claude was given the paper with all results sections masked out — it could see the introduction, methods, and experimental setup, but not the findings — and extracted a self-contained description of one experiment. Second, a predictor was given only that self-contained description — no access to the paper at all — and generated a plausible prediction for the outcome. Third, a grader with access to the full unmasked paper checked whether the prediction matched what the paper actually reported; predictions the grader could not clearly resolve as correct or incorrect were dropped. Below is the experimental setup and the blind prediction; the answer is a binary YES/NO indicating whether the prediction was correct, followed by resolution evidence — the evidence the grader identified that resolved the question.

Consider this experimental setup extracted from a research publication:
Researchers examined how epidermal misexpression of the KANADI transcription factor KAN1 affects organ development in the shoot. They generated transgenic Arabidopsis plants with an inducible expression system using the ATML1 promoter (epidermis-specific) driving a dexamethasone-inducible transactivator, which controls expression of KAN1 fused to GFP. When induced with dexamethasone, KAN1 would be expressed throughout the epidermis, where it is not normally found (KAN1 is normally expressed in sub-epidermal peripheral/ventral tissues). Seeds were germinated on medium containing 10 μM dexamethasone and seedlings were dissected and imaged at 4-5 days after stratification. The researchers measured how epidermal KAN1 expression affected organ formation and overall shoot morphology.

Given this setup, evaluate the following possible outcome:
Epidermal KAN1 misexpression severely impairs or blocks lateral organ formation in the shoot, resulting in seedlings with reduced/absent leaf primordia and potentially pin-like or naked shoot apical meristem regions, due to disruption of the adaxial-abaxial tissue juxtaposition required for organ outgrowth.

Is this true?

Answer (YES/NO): YES